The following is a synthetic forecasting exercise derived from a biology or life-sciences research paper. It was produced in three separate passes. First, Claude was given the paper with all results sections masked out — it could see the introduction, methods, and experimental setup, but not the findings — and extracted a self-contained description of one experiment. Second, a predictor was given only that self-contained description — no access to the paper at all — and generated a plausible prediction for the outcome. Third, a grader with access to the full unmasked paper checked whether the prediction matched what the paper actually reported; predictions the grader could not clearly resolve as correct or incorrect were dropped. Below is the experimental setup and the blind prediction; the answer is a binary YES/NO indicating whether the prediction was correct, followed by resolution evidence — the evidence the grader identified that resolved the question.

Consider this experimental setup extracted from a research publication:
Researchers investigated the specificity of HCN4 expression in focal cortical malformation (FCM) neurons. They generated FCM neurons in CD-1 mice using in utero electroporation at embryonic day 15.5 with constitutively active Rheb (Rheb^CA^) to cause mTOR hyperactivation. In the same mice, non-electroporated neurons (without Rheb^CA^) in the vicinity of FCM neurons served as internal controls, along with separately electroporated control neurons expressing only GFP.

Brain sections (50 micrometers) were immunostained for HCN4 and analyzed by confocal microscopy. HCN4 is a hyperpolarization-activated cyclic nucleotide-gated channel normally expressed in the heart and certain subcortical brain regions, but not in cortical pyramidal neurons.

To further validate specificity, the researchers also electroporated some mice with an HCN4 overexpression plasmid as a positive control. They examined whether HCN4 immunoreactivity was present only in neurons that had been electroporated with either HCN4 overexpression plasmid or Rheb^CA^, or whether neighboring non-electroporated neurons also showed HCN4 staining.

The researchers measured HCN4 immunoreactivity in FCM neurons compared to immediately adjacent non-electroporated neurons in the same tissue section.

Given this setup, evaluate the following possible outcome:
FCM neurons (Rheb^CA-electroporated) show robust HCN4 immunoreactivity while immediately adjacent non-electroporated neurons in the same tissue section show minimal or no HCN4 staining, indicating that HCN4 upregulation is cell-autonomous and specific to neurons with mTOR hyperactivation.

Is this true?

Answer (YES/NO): YES